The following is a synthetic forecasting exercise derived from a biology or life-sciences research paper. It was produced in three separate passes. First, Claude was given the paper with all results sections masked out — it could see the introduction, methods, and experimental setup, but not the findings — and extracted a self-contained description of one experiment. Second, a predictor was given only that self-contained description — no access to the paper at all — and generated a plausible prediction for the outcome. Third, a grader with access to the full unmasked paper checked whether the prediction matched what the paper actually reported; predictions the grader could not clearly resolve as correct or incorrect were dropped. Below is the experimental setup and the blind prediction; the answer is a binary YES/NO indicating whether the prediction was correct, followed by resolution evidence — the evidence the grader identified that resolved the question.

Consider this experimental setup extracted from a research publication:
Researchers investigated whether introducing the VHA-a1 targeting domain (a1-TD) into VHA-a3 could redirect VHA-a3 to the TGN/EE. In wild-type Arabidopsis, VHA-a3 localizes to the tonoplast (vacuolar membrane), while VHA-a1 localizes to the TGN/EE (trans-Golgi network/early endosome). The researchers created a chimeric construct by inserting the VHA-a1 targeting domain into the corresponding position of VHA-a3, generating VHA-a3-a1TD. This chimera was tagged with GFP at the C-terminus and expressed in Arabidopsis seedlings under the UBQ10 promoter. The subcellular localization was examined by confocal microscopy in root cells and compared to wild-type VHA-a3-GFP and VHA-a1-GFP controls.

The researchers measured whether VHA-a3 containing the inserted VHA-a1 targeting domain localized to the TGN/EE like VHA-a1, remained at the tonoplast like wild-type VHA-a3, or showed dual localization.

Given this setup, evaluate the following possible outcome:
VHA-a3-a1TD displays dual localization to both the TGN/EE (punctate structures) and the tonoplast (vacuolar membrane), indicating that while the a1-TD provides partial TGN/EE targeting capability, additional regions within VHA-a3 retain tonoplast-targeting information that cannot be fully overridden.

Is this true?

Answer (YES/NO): YES